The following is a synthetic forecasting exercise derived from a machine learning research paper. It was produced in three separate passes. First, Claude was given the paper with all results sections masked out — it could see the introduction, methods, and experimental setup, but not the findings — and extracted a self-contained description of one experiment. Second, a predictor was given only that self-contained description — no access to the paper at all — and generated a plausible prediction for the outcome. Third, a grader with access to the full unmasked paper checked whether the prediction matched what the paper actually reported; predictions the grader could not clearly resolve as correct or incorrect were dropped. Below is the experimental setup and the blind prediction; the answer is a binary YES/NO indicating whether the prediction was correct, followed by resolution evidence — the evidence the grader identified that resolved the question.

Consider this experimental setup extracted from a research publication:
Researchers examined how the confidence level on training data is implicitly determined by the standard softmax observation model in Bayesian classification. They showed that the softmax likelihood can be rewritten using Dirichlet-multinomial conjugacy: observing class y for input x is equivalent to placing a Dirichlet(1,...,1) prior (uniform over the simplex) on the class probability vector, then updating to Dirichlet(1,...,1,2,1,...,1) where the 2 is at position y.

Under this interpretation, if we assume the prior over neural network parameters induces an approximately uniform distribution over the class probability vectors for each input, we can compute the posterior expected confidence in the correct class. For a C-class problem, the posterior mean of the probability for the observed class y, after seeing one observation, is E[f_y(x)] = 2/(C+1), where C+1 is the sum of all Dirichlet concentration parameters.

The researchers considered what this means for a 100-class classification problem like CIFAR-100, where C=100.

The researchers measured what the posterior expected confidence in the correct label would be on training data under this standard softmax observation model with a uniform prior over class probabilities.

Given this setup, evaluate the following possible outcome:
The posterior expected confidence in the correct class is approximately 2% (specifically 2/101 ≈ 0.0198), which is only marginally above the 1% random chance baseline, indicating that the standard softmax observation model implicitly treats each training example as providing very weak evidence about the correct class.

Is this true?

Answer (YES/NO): NO